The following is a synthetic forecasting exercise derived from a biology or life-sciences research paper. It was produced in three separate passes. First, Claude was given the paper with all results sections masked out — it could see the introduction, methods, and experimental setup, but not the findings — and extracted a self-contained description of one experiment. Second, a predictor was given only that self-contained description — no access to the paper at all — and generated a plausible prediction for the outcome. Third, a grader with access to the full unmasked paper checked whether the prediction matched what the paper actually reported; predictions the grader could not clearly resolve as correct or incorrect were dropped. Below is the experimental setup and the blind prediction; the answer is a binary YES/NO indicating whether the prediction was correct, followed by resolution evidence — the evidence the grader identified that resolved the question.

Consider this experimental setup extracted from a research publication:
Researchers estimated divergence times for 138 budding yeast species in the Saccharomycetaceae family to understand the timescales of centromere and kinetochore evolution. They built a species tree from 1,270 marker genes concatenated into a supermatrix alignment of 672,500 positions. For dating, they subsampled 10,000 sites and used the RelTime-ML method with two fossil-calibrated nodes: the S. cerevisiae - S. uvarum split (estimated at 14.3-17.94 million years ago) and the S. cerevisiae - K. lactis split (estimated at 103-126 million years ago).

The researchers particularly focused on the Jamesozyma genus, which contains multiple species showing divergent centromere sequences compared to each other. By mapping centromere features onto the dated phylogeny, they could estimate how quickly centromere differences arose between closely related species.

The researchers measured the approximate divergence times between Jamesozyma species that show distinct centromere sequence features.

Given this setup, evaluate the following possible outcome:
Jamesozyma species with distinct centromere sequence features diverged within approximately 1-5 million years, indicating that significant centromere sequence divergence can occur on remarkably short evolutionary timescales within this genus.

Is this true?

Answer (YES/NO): NO